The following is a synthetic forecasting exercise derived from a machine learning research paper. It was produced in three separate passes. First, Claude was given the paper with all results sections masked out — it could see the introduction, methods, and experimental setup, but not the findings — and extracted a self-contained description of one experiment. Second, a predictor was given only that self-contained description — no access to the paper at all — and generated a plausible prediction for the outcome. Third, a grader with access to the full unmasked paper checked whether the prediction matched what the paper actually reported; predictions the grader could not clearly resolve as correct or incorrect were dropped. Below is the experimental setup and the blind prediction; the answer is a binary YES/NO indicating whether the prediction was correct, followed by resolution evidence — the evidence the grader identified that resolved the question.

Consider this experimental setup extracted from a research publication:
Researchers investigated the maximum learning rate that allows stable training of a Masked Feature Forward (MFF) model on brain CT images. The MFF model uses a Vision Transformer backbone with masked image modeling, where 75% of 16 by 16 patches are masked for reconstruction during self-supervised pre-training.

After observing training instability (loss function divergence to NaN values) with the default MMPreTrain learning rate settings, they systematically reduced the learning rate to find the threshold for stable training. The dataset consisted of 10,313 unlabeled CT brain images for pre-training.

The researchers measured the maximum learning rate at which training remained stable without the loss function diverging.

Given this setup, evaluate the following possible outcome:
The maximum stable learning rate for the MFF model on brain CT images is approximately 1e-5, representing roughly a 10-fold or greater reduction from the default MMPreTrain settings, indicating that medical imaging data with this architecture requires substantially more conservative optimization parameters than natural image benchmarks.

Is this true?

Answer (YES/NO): NO